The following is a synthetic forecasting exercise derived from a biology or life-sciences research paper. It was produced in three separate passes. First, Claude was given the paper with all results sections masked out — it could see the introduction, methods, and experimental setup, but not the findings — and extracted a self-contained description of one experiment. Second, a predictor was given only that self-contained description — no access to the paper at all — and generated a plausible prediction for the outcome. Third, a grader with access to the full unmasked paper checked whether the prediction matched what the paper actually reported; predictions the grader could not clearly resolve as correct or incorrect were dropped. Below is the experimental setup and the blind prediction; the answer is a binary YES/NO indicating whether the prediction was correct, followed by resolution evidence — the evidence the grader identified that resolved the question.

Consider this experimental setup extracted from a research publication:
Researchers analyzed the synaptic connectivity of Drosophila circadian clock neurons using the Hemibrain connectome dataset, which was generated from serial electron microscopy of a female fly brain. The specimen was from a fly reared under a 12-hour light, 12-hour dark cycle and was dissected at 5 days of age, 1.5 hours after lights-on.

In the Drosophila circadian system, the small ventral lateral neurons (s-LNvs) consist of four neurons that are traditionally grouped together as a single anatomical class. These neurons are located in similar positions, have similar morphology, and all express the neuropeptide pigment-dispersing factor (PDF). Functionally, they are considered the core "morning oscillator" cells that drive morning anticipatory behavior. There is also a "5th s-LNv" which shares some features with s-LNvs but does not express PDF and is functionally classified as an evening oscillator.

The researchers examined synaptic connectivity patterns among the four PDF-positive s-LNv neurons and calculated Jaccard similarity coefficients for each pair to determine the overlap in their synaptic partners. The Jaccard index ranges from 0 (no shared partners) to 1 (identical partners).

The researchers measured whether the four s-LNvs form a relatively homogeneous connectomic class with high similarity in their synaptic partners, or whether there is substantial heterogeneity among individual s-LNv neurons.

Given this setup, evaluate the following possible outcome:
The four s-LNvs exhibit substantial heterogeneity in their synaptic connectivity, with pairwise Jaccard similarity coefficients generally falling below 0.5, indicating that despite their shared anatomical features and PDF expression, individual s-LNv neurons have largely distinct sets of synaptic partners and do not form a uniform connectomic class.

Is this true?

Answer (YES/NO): NO